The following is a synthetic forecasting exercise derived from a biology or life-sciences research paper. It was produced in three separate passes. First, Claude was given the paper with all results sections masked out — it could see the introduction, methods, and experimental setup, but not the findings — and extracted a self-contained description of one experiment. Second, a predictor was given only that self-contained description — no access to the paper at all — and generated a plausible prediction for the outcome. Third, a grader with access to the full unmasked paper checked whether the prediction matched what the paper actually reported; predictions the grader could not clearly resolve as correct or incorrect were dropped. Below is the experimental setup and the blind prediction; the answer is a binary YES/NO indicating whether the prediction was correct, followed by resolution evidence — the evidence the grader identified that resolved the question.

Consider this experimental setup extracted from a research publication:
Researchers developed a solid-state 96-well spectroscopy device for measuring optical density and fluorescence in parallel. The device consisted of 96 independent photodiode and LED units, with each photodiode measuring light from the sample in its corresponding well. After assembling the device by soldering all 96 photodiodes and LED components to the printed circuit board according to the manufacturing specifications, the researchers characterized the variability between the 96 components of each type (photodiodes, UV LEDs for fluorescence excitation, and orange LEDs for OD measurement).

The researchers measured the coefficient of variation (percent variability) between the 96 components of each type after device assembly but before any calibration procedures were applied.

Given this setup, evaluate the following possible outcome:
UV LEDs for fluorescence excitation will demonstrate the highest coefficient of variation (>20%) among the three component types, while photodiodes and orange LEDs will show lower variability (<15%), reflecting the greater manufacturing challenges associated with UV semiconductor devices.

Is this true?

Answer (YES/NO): NO